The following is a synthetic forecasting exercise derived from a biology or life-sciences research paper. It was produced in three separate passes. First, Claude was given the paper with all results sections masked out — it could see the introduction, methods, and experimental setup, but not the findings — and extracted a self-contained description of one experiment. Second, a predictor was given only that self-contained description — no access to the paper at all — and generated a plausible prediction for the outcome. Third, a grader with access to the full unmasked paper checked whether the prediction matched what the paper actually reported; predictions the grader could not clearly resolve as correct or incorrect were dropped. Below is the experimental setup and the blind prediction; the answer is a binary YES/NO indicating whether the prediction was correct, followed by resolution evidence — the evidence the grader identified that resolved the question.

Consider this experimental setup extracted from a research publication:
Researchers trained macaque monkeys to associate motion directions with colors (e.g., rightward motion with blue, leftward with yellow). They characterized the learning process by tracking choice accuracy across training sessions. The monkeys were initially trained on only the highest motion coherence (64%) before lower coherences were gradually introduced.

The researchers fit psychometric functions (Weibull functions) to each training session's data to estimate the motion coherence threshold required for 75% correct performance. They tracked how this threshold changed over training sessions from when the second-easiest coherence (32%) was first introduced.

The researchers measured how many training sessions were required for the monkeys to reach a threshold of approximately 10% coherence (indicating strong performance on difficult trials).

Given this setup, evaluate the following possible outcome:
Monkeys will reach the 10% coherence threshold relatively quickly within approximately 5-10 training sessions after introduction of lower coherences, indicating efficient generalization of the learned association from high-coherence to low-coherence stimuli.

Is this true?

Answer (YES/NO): NO